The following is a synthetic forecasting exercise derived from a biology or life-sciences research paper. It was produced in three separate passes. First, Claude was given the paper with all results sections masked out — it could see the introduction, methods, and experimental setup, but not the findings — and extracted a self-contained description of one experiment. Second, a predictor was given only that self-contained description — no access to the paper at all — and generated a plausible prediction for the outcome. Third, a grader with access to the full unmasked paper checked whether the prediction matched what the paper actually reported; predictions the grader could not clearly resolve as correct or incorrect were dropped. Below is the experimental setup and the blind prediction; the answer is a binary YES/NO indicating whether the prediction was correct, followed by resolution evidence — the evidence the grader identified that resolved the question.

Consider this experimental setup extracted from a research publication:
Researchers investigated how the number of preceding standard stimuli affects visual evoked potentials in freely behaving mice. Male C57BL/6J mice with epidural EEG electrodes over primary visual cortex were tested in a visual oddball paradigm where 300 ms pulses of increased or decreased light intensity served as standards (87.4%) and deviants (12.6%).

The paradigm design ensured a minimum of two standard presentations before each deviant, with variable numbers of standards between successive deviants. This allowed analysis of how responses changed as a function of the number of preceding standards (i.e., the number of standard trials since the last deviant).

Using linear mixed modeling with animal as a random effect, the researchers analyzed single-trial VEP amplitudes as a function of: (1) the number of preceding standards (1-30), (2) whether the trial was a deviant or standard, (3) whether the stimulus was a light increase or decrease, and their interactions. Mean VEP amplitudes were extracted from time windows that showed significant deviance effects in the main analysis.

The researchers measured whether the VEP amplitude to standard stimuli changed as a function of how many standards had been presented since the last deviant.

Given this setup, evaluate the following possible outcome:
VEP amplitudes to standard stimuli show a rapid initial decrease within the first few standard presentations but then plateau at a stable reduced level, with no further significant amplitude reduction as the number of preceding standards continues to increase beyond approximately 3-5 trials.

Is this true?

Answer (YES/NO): NO